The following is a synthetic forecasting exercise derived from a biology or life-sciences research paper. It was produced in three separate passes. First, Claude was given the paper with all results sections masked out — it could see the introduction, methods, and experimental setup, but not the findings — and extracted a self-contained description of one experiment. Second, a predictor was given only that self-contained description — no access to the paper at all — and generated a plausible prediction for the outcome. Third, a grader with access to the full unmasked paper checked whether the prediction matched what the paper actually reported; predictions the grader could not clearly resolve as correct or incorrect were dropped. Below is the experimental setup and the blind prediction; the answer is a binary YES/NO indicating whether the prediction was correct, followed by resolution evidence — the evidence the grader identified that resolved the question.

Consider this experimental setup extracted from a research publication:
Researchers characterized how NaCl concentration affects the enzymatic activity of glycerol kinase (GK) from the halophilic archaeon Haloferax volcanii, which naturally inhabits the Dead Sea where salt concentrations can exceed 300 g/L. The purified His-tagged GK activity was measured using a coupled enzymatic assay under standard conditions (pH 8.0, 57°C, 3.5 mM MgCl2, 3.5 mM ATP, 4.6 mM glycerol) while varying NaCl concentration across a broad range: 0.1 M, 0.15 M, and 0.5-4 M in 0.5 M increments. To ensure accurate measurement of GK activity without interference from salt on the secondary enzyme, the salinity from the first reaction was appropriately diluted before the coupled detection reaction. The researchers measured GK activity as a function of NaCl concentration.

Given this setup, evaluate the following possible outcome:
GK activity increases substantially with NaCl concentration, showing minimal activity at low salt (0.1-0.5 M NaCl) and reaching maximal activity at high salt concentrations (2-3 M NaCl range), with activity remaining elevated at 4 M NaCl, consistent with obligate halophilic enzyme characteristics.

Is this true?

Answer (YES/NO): NO